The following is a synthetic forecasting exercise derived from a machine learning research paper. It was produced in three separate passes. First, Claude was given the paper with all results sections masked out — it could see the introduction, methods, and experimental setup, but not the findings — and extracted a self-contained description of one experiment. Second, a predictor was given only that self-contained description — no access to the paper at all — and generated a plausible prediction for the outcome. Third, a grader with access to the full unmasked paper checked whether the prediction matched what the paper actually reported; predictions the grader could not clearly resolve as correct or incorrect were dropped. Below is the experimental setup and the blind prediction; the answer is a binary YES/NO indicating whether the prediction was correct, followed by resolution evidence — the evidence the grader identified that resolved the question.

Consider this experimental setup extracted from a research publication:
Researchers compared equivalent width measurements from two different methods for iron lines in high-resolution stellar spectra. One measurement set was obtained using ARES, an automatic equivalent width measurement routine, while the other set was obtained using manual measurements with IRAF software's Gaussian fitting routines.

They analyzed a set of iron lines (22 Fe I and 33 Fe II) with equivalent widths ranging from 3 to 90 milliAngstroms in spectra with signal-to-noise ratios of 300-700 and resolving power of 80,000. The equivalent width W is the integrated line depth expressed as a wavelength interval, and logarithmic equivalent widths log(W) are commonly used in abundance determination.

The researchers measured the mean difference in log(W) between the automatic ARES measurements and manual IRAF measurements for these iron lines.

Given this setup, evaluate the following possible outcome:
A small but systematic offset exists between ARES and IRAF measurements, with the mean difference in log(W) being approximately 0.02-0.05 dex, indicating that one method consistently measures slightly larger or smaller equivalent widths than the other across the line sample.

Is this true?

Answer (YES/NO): NO